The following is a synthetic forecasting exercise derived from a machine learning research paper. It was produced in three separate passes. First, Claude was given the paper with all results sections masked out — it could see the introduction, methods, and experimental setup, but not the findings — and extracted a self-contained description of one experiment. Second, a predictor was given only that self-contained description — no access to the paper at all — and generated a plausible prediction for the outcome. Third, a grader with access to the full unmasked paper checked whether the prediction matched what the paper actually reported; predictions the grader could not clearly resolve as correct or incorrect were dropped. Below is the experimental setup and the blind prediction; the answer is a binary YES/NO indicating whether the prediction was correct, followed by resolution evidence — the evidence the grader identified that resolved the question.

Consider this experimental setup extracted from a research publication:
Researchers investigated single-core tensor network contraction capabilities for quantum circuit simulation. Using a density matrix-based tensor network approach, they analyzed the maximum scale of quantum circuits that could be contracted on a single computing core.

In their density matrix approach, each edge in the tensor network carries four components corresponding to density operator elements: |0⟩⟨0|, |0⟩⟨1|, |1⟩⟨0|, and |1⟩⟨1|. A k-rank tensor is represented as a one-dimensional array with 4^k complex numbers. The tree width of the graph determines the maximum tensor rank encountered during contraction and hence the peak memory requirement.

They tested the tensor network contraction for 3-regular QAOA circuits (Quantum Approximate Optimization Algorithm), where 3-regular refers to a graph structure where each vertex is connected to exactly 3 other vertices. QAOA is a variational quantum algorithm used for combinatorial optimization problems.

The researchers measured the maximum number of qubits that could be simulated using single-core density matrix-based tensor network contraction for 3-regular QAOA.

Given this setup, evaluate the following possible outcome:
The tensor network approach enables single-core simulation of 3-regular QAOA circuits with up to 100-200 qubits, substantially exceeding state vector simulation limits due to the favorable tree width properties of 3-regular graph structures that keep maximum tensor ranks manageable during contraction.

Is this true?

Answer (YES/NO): NO